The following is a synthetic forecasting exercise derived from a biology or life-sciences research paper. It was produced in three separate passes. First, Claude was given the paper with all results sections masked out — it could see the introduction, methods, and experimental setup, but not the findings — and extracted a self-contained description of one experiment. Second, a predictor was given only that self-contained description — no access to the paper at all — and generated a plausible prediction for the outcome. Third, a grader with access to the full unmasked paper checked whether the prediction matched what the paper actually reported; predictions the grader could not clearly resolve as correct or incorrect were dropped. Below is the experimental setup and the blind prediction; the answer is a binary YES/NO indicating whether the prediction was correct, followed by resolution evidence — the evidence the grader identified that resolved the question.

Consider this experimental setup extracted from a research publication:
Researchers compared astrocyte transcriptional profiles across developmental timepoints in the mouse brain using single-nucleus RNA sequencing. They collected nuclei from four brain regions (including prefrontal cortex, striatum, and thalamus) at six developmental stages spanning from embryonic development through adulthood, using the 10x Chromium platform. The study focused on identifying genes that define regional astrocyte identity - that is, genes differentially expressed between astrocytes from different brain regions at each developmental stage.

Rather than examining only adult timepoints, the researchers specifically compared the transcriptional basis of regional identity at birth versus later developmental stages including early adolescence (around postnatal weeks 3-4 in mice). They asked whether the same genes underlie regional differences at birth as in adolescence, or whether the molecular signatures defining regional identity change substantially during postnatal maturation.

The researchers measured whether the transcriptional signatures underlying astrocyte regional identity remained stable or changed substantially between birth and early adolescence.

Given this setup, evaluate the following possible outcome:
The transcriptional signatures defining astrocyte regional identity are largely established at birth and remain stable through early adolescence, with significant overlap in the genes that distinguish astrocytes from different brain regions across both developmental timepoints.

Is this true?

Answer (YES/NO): NO